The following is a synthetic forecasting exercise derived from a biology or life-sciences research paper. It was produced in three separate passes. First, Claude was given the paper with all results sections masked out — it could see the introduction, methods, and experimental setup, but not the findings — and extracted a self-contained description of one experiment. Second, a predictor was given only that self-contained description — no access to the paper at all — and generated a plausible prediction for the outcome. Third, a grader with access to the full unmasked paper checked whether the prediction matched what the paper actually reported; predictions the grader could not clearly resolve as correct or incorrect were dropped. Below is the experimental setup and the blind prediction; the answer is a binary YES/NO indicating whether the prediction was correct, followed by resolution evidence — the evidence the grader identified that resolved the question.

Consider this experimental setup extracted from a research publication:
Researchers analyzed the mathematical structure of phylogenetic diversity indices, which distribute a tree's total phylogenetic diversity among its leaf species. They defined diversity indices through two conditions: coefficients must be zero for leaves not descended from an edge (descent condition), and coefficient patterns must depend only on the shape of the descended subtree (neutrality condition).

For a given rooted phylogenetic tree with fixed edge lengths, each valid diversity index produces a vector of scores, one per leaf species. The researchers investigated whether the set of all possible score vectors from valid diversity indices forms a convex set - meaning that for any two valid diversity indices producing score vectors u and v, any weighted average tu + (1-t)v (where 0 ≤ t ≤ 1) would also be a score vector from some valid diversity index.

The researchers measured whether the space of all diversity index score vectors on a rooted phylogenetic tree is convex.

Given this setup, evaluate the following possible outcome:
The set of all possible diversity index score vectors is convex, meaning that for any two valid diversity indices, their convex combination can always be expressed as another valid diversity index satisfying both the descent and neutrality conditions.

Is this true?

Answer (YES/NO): YES